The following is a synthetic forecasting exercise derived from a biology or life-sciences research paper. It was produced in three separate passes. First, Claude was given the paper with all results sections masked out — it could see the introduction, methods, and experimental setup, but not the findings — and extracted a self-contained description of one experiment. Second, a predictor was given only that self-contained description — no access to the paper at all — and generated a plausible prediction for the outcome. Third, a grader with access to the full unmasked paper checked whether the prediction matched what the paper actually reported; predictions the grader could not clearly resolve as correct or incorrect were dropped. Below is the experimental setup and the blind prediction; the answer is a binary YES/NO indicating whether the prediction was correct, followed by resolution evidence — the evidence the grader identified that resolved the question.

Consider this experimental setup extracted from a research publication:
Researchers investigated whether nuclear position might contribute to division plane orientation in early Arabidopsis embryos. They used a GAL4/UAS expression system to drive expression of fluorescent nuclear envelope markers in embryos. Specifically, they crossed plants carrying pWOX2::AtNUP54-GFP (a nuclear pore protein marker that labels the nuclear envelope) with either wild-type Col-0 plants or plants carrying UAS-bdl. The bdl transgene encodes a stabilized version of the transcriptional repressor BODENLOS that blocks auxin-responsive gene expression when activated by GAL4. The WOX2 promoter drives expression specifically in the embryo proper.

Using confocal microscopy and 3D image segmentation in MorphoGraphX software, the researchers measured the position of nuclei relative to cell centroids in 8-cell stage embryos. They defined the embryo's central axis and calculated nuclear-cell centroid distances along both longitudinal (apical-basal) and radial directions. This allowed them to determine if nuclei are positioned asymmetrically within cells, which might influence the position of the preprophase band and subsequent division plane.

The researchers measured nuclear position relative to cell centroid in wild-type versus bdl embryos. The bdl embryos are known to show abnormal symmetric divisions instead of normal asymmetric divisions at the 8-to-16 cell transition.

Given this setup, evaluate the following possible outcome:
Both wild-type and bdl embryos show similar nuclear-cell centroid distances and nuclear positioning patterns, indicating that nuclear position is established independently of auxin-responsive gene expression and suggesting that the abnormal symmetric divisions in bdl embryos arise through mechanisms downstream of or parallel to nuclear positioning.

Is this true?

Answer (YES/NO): YES